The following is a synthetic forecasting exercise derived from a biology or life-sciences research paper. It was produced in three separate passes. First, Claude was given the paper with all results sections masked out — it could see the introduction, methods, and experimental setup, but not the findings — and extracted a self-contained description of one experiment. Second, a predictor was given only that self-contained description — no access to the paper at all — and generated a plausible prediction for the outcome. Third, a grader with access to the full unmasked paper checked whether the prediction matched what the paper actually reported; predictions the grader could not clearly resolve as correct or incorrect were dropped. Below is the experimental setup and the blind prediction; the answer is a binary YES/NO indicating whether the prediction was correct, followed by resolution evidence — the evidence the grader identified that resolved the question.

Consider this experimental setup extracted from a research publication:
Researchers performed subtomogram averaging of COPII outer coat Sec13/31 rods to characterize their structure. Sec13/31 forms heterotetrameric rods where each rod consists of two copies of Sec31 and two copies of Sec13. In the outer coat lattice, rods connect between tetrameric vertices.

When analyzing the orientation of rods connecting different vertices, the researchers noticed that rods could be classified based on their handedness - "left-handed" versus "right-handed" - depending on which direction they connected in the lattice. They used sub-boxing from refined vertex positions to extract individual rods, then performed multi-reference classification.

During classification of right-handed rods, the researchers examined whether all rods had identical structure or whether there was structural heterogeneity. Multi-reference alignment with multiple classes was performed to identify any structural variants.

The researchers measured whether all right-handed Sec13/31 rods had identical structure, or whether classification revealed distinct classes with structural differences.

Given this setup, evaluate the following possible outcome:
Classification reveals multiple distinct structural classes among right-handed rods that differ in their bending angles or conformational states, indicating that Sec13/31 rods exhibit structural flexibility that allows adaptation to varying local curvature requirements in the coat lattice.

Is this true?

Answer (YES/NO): NO